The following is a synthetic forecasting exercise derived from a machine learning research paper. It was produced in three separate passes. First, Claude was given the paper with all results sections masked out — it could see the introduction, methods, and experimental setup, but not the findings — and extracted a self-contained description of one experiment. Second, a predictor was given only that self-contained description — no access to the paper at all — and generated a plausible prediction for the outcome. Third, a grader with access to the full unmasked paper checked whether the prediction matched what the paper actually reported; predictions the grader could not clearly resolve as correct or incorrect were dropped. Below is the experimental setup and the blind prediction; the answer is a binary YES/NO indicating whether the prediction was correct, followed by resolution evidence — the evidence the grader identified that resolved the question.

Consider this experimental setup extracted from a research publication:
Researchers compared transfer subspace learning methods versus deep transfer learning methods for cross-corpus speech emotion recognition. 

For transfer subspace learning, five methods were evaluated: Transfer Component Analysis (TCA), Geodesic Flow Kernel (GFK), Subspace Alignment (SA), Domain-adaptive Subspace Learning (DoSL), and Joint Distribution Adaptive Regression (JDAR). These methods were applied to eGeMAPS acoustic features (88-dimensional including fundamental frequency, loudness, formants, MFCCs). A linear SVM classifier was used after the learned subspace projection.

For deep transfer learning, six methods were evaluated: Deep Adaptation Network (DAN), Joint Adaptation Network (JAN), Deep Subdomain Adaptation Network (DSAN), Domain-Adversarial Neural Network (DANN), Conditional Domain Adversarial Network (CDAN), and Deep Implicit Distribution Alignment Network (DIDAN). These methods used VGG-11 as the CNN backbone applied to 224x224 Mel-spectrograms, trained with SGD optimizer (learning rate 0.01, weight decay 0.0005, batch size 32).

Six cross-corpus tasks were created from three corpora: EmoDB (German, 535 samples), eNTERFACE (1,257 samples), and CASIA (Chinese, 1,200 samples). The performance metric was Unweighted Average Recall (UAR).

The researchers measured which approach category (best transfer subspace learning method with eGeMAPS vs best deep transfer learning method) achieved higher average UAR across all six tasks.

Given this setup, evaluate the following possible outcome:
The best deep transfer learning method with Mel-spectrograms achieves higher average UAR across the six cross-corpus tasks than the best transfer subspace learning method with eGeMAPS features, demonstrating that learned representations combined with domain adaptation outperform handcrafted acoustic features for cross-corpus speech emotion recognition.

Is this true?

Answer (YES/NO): NO